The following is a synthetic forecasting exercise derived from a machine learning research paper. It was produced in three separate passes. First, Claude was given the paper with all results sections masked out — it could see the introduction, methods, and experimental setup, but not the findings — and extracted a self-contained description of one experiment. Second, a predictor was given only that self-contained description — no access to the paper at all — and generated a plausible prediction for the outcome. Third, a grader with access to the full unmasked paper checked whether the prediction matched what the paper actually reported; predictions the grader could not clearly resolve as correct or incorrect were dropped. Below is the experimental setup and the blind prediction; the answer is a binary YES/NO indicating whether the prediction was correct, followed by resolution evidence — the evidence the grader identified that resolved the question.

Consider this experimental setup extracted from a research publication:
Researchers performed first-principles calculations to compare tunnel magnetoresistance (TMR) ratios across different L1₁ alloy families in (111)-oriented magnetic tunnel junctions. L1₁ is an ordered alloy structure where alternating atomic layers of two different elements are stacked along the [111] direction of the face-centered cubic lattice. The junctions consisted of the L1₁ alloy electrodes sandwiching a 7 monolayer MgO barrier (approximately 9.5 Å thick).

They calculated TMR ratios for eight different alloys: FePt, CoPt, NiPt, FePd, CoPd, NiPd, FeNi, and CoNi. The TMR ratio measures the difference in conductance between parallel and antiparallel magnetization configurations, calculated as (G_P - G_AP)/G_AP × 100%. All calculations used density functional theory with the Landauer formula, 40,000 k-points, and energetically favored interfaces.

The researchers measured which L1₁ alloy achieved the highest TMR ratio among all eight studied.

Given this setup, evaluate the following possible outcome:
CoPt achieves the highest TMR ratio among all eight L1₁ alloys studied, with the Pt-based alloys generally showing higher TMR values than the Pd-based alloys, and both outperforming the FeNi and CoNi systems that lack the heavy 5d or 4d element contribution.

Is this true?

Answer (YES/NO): NO